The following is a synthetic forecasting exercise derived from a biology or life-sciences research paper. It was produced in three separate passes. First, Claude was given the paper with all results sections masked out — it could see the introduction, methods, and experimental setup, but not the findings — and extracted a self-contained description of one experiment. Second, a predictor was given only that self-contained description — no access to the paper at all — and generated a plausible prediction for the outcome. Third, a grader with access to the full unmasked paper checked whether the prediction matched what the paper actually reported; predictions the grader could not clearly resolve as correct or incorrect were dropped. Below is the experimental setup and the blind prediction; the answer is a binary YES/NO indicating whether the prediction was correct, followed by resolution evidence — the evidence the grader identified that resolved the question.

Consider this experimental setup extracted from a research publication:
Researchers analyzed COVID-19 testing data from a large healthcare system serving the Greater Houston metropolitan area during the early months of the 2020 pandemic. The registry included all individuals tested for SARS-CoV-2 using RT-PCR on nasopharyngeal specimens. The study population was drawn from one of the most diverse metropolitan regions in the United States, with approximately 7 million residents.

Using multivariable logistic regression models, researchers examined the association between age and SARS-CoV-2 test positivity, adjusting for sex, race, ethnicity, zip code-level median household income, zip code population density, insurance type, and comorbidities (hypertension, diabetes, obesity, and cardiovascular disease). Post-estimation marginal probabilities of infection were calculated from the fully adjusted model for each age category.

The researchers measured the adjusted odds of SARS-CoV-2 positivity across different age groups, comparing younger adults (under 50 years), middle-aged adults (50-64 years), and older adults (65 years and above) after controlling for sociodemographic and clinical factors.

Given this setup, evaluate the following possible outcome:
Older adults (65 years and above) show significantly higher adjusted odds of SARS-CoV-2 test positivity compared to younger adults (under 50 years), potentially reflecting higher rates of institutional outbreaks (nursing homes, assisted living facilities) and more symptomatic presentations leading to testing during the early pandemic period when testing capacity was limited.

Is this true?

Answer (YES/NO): YES